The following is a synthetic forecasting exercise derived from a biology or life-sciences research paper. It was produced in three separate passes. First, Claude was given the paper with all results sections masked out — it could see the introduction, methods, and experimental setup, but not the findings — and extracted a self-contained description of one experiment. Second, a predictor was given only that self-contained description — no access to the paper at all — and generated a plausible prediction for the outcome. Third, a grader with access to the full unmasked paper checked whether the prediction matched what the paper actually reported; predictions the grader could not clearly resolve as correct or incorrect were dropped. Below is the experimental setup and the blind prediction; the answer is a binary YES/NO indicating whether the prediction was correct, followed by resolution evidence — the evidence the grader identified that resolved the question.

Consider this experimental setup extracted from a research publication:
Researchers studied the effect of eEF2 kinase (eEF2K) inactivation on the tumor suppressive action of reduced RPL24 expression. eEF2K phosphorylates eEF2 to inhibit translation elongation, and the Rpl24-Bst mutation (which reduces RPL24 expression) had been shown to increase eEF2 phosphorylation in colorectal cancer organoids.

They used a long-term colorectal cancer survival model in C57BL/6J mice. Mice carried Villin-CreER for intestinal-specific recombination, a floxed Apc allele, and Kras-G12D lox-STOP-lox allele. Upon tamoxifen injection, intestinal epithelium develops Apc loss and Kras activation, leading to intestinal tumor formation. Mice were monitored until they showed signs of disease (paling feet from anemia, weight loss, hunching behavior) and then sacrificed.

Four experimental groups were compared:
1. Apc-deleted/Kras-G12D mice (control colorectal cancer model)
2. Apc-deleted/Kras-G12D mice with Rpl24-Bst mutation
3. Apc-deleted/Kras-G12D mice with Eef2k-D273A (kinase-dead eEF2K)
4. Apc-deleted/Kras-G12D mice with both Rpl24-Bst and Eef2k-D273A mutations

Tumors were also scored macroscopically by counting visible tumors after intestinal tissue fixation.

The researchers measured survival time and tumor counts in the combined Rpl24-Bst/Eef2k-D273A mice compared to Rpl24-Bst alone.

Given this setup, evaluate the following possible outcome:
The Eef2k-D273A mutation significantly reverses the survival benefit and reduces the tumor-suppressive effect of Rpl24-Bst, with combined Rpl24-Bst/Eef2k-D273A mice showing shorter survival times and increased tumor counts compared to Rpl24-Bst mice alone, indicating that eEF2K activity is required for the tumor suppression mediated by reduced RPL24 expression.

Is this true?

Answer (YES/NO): NO